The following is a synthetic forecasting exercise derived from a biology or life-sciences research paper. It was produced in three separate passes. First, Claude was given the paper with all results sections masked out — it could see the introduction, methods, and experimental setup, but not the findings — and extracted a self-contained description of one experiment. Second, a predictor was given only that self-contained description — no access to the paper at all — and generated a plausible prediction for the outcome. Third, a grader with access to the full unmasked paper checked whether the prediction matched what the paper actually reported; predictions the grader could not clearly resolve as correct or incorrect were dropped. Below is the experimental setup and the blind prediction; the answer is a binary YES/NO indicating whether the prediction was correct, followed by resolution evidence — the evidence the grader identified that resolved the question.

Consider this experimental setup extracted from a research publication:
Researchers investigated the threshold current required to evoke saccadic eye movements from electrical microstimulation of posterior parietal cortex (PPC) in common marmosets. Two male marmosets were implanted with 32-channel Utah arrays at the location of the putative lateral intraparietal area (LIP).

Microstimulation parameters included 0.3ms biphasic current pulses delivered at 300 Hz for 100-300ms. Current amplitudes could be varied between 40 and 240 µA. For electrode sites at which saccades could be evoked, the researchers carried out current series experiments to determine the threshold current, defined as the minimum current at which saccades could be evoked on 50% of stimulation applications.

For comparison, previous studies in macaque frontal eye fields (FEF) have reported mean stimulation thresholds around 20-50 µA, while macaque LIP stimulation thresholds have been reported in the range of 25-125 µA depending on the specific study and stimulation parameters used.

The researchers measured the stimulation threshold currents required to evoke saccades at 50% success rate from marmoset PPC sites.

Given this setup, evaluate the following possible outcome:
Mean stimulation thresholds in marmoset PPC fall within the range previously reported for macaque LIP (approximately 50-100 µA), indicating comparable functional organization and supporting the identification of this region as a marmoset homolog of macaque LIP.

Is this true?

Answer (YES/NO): NO